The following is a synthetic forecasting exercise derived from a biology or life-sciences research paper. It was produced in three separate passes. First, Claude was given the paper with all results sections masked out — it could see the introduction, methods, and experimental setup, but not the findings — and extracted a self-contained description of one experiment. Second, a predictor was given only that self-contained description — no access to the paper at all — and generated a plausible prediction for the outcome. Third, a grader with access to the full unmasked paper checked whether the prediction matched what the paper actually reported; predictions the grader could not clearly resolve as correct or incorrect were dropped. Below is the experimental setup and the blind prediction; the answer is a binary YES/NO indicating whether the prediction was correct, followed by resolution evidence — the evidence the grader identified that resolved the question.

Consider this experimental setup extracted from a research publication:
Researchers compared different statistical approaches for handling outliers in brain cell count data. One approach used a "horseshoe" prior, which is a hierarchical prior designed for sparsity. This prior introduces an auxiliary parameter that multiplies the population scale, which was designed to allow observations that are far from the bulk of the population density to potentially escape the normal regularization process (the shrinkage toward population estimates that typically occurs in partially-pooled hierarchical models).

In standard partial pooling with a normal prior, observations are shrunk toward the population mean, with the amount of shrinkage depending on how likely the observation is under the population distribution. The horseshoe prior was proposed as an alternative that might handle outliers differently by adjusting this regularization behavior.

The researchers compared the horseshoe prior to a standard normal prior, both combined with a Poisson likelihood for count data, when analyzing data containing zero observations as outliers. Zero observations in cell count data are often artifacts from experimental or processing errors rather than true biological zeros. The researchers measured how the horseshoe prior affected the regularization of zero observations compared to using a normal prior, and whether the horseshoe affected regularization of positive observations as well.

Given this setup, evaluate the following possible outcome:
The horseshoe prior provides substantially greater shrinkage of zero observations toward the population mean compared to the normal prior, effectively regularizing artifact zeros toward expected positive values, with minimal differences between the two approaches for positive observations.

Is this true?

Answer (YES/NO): NO